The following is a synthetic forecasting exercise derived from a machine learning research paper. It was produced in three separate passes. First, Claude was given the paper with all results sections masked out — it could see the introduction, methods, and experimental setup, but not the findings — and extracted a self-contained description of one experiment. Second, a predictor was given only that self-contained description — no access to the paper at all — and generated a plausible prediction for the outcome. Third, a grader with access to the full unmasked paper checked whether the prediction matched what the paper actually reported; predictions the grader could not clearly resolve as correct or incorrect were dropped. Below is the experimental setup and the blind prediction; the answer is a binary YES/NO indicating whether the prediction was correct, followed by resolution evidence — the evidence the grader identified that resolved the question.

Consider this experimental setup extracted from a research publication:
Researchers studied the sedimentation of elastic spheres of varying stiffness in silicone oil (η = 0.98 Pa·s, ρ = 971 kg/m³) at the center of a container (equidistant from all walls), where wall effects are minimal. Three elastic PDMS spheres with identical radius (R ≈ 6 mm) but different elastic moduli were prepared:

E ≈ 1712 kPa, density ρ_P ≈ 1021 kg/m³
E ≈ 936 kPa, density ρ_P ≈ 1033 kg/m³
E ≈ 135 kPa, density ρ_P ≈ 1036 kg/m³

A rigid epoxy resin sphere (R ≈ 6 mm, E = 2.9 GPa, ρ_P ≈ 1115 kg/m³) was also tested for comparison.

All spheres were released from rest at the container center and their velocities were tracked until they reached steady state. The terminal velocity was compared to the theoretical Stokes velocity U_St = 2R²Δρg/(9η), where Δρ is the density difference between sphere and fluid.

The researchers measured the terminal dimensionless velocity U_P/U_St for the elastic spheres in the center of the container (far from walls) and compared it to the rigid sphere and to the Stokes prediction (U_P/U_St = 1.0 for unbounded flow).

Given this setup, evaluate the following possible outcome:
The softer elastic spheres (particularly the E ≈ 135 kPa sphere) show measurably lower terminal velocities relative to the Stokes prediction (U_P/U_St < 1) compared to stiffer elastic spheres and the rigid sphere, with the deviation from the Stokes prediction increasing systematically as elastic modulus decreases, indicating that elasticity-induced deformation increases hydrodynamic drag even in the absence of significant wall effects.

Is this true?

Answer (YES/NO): NO